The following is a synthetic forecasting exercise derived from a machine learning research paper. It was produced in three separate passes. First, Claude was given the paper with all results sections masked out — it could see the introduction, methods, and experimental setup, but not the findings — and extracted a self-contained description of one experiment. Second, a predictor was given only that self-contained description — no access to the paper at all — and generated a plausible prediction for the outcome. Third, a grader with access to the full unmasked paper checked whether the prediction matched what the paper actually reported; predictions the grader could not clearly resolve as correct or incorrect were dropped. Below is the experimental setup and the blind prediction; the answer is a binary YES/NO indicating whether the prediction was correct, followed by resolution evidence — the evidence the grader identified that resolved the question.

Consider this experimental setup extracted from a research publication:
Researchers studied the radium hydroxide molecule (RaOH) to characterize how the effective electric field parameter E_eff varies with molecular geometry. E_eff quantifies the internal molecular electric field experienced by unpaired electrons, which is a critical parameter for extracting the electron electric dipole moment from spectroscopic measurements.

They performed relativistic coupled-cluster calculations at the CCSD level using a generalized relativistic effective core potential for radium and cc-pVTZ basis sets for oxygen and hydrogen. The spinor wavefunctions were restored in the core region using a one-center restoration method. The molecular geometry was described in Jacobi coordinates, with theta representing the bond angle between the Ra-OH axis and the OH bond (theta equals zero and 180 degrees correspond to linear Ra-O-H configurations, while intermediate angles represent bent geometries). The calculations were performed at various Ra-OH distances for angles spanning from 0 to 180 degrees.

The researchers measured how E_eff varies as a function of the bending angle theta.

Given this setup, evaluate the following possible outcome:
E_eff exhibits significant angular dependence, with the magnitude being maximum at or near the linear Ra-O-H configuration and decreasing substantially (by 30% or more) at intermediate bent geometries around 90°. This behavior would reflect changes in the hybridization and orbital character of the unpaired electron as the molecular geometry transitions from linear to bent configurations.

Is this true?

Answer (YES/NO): NO